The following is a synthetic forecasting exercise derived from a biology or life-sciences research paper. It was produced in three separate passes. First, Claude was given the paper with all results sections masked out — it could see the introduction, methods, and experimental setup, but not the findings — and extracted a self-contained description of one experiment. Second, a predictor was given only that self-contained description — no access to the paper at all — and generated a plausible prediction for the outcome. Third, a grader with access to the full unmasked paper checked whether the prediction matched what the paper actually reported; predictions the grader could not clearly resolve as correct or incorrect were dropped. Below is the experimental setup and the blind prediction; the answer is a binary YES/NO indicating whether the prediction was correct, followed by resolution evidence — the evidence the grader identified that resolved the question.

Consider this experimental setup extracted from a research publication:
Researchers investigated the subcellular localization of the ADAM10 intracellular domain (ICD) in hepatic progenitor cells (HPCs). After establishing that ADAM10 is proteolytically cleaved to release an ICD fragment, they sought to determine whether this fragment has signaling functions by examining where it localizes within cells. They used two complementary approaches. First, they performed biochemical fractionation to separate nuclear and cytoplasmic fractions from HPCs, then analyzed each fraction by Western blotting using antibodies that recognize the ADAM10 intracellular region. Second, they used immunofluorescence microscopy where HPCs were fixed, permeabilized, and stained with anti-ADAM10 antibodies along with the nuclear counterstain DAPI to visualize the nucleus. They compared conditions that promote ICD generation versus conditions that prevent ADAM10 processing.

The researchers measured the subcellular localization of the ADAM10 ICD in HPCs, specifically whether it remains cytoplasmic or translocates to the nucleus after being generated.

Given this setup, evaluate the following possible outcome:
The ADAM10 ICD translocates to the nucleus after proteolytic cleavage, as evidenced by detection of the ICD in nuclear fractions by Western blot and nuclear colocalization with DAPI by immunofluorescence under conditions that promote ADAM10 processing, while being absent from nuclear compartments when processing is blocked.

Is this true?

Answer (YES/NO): YES